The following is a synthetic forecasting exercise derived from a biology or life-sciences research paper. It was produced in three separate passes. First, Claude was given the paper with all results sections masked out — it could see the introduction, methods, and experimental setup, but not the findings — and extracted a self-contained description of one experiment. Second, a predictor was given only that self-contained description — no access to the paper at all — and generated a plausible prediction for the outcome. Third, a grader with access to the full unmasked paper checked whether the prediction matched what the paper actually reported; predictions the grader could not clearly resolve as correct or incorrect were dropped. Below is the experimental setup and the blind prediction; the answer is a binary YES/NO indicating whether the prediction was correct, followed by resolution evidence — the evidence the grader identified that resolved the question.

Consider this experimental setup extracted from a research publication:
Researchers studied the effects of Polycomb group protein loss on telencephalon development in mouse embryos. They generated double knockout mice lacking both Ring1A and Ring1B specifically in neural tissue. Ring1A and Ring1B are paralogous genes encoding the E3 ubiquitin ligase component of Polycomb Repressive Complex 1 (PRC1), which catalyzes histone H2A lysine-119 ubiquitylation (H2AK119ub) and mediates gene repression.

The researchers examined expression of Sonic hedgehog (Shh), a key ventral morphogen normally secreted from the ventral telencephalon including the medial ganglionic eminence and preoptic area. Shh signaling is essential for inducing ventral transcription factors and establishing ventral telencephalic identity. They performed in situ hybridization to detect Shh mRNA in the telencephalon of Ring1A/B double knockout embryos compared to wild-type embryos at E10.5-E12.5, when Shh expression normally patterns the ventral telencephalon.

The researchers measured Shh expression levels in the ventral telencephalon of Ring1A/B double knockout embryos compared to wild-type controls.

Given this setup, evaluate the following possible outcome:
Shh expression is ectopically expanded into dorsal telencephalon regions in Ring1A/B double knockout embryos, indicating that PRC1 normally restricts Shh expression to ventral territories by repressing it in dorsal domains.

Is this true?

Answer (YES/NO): NO